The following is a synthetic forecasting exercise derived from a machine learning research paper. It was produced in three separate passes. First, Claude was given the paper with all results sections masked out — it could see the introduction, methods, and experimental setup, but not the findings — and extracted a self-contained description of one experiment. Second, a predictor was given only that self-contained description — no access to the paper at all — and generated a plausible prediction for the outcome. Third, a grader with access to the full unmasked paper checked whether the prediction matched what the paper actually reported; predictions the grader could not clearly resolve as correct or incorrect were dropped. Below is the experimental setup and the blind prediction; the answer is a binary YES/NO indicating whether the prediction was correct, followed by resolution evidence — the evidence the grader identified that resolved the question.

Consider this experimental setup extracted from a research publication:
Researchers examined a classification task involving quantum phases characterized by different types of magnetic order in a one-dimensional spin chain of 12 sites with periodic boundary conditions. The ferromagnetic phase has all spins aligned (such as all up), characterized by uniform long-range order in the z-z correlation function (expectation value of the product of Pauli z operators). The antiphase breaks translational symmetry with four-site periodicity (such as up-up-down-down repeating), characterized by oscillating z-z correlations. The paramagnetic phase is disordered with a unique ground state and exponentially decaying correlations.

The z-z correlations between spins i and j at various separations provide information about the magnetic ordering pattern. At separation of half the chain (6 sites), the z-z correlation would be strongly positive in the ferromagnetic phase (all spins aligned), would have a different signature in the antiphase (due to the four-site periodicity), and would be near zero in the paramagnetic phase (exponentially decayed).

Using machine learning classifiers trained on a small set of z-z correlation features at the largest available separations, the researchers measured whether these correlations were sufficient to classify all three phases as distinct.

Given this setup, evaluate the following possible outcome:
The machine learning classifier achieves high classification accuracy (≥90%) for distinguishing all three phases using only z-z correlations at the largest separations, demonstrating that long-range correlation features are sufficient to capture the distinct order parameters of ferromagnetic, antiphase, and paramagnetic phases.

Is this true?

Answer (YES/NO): NO